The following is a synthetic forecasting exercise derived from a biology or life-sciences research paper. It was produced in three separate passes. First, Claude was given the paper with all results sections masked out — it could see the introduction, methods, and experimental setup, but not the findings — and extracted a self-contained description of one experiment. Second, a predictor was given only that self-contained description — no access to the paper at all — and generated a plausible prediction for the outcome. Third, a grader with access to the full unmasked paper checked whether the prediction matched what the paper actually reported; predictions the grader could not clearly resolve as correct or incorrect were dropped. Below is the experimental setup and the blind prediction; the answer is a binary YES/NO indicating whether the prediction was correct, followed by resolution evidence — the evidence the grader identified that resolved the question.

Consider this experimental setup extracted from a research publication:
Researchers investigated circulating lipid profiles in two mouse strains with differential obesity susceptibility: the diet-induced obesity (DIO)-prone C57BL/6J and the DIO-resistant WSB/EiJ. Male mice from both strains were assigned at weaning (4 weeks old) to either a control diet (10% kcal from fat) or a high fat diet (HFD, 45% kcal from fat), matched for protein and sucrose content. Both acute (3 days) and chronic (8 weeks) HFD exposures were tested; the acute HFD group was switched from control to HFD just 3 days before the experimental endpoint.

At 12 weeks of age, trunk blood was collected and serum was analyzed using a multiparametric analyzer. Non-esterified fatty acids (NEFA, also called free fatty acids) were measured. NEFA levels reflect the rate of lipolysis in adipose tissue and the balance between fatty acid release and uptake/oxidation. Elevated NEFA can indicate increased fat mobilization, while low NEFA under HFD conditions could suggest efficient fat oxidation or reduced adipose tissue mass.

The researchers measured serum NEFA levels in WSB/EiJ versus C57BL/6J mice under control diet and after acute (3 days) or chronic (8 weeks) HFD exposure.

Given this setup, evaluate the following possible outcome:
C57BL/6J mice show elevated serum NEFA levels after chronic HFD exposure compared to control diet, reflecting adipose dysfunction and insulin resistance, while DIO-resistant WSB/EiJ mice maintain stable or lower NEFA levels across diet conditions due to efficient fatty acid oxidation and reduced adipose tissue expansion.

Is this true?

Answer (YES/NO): NO